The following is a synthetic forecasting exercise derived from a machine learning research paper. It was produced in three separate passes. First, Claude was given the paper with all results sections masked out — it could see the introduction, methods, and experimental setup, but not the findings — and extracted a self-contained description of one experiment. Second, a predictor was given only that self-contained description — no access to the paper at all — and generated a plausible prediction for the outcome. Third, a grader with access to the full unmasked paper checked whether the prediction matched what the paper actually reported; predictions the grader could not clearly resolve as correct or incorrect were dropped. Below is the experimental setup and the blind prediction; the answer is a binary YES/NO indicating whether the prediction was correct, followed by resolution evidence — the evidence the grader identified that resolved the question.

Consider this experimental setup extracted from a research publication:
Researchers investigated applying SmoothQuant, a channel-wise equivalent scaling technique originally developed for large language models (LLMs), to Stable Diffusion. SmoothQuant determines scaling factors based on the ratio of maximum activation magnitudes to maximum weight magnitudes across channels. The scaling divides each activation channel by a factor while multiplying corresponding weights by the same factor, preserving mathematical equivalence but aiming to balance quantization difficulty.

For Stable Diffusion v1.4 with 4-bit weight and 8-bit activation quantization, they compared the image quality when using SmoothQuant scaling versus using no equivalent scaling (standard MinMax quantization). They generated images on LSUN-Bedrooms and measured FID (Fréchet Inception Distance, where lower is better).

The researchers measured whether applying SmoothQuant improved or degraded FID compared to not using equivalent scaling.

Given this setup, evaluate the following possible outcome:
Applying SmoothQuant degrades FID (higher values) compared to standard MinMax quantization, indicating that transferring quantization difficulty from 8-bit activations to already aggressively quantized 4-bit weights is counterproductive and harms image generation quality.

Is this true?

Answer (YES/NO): YES